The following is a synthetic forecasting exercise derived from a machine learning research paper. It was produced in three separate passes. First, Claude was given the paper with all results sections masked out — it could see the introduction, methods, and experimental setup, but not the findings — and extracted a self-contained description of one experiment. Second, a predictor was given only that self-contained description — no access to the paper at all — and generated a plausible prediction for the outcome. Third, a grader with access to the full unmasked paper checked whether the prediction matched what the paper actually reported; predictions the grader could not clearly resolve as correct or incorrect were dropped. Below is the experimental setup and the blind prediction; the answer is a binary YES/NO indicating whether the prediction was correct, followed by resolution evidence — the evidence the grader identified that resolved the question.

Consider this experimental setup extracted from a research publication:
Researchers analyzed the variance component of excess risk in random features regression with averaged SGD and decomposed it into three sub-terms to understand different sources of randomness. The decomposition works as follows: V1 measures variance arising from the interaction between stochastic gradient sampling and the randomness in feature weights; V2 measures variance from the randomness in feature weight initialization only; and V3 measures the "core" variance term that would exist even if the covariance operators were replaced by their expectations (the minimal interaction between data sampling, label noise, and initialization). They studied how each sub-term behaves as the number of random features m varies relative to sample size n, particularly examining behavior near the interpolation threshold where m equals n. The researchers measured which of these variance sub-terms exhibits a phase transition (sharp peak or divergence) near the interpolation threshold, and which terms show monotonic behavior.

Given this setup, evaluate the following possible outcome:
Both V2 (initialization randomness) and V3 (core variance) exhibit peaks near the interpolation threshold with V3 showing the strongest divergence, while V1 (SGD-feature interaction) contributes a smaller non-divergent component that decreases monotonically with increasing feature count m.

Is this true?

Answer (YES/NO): NO